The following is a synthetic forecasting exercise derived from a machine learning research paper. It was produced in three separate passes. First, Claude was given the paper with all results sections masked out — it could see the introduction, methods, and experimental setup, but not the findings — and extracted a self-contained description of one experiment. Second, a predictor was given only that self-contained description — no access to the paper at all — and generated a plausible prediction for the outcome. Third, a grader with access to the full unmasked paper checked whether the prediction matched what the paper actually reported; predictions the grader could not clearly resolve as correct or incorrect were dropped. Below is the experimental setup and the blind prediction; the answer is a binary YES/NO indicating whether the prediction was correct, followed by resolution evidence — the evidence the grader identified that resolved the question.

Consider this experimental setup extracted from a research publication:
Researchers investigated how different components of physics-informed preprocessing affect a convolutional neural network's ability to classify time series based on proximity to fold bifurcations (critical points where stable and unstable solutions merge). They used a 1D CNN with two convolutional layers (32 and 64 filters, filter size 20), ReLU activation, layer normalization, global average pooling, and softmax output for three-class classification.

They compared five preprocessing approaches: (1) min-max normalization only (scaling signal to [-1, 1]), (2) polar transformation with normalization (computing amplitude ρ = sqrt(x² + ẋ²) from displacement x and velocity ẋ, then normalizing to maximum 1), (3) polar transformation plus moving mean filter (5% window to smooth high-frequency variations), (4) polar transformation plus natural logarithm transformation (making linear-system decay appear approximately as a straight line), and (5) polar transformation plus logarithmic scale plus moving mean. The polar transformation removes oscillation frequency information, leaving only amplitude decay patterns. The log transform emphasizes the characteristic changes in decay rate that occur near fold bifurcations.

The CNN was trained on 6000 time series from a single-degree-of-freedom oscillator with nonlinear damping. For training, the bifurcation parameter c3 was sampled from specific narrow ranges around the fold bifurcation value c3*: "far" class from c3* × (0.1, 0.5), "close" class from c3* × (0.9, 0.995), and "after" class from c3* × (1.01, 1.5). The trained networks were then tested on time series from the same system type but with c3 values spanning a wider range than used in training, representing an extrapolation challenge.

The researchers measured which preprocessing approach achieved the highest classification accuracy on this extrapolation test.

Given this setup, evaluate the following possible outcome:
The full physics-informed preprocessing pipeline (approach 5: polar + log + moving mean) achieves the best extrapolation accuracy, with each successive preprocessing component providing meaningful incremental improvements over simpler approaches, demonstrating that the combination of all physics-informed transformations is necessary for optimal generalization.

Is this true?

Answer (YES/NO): NO